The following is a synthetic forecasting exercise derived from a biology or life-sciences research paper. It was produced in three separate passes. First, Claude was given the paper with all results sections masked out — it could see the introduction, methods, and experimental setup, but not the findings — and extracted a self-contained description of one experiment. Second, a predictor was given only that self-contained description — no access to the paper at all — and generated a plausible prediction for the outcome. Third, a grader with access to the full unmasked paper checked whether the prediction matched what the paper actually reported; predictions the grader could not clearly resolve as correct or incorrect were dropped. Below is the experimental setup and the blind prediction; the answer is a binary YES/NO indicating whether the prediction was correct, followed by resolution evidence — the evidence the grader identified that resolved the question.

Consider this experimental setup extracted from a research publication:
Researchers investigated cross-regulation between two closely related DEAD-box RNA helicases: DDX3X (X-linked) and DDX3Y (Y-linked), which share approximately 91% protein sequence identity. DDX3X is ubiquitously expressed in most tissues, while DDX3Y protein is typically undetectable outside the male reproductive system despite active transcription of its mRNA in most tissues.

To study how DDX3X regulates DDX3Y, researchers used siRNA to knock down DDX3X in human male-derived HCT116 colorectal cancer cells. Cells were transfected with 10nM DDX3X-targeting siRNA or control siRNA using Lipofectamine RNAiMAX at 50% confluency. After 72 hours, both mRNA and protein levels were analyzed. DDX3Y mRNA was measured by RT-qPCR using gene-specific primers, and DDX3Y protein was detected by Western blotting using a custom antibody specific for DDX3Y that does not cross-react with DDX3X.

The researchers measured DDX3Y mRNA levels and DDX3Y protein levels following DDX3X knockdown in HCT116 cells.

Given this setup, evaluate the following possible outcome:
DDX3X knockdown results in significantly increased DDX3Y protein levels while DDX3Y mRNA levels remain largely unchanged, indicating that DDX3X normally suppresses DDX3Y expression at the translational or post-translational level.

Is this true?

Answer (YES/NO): NO